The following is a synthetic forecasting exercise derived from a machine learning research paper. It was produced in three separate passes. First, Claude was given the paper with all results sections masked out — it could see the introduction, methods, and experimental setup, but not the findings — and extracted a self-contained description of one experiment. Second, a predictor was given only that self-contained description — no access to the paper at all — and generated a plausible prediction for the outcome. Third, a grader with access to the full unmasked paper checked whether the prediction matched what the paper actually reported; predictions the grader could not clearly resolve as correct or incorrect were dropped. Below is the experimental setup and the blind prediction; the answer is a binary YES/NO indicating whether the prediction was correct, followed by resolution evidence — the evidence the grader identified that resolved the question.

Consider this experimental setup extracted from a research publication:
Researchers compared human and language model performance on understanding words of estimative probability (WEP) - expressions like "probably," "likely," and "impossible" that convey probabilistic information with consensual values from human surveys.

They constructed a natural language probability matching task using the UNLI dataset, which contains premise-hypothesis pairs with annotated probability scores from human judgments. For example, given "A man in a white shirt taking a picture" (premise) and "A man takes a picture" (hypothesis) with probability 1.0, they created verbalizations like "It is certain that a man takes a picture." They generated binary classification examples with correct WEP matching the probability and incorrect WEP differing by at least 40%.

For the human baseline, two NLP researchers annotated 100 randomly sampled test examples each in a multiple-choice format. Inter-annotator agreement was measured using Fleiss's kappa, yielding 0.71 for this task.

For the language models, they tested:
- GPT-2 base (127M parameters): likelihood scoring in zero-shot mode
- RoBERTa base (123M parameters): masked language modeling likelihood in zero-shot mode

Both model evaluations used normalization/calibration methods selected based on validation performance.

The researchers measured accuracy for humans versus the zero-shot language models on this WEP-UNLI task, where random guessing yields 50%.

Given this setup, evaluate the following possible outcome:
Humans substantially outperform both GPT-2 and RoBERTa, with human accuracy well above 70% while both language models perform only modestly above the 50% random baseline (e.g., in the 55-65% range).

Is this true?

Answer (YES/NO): NO